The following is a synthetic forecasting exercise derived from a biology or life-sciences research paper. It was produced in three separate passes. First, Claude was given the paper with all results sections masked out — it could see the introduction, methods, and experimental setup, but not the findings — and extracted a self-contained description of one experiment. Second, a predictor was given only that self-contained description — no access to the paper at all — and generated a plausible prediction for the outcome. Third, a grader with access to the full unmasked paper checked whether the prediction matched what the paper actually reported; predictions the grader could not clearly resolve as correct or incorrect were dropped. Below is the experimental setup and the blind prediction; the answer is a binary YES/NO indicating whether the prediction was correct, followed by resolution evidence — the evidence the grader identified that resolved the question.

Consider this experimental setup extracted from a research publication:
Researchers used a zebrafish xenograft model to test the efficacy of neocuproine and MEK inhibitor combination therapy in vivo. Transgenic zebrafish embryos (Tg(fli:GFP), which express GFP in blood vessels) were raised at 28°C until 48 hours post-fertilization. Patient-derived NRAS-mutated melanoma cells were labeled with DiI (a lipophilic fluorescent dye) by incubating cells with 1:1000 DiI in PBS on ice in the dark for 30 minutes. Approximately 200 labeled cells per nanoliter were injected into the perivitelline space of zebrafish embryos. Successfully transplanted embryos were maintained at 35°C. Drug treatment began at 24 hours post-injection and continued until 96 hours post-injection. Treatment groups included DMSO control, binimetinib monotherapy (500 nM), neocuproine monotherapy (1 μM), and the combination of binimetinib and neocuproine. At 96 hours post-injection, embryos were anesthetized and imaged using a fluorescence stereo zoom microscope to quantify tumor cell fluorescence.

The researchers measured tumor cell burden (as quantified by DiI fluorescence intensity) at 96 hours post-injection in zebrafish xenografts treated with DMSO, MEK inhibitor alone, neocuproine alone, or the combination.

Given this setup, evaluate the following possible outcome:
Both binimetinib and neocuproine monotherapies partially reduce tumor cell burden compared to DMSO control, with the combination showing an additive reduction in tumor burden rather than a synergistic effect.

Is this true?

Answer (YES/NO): NO